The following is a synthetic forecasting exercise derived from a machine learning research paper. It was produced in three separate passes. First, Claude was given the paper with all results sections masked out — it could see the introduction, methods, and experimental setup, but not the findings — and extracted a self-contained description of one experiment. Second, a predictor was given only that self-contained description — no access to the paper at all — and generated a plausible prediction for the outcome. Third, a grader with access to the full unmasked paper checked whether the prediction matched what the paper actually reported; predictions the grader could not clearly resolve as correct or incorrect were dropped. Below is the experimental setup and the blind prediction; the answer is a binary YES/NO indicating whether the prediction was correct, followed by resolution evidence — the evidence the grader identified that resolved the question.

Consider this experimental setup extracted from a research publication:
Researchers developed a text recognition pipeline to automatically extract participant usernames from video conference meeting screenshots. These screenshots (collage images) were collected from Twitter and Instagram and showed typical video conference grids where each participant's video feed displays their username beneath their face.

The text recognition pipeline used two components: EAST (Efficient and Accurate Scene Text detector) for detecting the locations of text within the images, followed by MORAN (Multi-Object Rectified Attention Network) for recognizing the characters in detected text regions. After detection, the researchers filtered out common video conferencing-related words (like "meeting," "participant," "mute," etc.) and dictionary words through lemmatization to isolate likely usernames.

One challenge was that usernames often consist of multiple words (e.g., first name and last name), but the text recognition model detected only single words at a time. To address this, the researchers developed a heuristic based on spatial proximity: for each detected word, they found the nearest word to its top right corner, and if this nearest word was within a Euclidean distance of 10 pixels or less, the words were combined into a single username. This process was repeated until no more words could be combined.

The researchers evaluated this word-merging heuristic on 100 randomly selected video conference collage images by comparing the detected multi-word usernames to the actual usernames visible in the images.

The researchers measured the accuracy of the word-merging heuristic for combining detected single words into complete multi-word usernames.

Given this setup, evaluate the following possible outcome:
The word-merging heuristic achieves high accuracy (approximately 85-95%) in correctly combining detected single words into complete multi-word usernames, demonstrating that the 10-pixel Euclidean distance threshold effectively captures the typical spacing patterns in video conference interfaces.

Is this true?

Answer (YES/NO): NO